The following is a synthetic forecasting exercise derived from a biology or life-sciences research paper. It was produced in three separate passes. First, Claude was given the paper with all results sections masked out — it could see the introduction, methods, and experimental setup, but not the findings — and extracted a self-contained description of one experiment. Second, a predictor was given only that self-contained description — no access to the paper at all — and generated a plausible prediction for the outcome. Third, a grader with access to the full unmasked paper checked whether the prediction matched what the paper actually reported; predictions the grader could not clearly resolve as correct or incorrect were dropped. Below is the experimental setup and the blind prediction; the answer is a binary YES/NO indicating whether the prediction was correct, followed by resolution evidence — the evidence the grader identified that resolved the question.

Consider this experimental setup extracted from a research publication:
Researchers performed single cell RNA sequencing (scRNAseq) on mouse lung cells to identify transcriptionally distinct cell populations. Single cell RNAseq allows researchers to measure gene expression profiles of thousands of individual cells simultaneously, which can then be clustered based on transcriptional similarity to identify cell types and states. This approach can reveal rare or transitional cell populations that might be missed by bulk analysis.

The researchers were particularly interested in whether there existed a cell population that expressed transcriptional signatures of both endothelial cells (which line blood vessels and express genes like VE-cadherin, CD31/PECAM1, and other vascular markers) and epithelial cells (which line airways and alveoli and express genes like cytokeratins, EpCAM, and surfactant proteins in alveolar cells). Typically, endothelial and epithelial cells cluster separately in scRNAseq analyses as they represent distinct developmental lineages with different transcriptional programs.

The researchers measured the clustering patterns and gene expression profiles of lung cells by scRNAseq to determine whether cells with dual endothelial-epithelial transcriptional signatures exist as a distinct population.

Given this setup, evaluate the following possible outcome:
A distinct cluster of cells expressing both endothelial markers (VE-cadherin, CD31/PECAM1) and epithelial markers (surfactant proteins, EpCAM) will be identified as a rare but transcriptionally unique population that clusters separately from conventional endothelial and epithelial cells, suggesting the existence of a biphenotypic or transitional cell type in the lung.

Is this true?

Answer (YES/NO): YES